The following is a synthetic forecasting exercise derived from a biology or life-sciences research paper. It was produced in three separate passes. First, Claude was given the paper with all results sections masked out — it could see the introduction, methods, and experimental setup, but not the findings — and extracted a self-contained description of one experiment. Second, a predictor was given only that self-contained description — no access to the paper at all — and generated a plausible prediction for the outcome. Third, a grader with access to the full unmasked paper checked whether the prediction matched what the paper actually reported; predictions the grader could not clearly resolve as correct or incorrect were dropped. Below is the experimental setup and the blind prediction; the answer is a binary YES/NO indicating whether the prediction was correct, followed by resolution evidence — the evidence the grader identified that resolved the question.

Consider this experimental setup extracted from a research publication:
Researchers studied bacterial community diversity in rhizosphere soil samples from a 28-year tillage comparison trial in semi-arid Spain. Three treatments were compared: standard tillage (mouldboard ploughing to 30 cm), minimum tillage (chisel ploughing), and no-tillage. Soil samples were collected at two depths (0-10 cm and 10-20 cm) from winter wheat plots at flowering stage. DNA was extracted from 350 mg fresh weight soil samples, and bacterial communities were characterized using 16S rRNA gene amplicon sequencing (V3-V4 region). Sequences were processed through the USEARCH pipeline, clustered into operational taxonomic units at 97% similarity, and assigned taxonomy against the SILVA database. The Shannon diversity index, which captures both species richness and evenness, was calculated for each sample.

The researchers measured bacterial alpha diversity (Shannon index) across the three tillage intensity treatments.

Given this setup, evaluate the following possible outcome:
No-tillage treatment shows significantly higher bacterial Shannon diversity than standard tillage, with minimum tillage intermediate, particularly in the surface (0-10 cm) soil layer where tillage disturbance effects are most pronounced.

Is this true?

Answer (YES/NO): NO